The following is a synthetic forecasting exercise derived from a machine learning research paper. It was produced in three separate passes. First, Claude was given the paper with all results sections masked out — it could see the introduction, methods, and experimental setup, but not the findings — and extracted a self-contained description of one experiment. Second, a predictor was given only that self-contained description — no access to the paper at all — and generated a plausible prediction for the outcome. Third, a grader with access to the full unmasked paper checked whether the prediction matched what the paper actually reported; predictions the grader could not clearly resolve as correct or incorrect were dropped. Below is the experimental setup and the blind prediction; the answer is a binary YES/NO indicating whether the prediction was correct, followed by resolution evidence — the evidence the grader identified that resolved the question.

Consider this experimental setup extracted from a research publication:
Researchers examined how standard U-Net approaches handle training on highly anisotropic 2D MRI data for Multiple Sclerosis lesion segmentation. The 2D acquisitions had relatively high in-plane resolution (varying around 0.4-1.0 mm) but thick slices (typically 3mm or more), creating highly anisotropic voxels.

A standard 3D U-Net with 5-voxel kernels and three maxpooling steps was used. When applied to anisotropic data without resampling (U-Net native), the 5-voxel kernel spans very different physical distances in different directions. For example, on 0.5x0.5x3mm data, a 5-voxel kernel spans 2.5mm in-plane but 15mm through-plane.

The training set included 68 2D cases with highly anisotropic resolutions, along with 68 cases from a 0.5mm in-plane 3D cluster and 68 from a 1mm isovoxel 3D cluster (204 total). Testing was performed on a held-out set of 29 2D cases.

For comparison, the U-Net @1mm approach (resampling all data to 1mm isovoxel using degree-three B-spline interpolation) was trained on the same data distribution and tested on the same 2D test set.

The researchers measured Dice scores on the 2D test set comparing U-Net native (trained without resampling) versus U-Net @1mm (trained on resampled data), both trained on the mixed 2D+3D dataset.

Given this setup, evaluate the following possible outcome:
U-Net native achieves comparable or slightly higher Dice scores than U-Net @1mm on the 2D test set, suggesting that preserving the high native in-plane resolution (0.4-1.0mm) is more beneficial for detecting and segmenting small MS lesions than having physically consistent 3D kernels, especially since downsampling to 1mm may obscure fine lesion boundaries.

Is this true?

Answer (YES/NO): YES